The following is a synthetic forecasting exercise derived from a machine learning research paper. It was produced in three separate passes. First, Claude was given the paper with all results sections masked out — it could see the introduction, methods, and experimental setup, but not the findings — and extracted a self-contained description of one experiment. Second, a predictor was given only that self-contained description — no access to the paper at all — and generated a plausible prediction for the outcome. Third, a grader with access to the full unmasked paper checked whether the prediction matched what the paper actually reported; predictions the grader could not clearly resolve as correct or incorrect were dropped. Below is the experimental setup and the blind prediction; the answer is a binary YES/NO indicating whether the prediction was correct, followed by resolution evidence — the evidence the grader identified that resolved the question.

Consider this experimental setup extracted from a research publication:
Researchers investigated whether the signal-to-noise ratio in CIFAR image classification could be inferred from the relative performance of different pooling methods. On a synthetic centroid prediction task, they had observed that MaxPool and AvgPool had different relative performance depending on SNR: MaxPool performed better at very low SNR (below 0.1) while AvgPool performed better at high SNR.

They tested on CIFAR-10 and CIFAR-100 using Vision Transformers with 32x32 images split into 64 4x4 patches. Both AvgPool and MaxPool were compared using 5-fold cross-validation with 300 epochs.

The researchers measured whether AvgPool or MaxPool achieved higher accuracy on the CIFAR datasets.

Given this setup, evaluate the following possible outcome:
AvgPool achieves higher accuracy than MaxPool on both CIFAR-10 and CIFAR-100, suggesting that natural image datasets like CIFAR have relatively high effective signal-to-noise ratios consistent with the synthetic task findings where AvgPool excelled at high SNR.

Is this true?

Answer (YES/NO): NO